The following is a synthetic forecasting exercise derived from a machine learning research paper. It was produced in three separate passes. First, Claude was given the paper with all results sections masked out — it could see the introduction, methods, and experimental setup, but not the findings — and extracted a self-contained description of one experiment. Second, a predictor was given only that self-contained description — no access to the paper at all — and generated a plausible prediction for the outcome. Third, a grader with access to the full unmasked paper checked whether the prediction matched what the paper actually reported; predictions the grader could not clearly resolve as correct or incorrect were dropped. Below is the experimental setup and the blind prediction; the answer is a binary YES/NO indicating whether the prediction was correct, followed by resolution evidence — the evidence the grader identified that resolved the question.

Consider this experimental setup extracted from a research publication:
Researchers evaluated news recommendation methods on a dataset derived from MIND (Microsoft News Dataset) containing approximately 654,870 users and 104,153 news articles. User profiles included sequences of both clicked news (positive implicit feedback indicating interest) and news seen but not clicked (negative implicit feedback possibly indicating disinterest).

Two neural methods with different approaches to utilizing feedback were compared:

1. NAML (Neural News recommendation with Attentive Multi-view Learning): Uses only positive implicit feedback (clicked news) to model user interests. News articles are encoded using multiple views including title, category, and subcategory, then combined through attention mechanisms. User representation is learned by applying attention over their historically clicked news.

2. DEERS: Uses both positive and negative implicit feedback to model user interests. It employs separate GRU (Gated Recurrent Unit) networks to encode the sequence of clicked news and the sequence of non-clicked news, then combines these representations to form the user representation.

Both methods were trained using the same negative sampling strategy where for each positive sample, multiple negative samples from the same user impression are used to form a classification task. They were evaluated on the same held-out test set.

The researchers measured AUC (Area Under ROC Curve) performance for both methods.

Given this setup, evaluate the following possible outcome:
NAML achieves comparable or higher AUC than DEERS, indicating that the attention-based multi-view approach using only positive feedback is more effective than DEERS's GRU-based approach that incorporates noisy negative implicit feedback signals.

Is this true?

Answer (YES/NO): YES